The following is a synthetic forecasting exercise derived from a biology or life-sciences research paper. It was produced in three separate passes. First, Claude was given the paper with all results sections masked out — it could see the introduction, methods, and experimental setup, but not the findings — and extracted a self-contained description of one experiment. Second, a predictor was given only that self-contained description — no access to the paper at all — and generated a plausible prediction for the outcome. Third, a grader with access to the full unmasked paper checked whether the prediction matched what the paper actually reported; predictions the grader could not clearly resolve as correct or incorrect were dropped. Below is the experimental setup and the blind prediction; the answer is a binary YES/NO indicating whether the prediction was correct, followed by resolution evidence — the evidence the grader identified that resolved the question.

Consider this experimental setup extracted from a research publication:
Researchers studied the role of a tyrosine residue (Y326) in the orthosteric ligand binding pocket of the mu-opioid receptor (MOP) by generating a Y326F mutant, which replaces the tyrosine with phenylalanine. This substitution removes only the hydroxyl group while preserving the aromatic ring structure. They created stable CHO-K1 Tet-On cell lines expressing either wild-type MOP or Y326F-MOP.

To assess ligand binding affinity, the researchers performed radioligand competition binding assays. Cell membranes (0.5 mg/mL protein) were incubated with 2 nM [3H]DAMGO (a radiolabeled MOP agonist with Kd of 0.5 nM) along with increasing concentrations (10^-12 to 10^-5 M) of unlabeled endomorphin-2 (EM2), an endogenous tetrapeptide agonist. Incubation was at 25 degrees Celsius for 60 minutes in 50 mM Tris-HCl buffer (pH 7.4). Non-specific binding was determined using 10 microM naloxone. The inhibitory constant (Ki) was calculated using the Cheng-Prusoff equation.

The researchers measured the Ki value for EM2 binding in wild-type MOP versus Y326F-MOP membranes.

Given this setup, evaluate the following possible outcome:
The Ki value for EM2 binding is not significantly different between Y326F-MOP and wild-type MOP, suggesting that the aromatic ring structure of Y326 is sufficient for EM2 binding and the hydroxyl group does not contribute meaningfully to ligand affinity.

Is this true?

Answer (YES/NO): NO